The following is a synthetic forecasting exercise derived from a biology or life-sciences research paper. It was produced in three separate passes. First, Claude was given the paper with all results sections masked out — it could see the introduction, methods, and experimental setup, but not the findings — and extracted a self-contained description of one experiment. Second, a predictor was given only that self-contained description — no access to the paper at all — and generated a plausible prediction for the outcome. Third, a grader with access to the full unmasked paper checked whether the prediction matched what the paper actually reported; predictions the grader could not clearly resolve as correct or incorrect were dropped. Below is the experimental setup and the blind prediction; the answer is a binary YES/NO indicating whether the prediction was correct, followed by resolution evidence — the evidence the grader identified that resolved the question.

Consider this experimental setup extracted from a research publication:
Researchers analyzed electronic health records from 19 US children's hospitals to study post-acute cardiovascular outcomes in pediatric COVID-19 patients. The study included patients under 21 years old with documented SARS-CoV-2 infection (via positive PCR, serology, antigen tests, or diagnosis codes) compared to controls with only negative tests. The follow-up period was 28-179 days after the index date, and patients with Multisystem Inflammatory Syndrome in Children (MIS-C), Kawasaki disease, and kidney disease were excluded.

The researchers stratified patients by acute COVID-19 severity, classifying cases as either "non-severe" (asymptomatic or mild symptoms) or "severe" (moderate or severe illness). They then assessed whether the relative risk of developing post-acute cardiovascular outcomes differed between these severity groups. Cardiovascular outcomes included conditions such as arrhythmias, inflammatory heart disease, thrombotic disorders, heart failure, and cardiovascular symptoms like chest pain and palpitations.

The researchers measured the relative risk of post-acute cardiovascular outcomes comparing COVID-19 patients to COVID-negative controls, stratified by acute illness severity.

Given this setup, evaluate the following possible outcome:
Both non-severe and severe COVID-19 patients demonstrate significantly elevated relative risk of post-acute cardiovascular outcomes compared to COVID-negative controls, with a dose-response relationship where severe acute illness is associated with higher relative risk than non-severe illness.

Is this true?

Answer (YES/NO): YES